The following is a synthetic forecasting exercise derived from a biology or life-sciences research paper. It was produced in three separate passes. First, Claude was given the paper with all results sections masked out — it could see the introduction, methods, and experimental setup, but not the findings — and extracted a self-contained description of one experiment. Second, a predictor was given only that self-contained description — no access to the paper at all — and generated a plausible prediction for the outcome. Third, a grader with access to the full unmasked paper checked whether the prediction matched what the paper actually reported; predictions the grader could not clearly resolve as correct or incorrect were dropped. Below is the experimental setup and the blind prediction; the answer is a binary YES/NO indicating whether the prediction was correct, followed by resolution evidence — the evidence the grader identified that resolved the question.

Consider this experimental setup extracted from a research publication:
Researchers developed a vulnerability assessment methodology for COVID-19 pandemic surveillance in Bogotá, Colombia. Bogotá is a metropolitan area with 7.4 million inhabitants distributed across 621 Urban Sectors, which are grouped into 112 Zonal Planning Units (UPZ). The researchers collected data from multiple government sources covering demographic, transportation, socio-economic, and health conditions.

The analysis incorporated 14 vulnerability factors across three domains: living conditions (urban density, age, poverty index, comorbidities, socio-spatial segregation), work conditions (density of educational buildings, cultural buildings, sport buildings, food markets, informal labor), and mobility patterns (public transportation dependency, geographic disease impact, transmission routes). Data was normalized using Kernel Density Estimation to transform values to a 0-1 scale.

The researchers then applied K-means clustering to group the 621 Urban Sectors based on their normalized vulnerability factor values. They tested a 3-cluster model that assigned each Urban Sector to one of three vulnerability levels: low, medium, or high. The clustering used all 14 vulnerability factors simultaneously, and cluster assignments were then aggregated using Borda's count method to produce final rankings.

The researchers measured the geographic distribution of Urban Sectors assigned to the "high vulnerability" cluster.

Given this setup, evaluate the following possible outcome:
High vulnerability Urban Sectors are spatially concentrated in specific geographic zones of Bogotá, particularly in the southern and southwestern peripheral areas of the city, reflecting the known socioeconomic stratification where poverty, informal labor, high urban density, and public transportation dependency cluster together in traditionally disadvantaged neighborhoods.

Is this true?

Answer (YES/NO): NO